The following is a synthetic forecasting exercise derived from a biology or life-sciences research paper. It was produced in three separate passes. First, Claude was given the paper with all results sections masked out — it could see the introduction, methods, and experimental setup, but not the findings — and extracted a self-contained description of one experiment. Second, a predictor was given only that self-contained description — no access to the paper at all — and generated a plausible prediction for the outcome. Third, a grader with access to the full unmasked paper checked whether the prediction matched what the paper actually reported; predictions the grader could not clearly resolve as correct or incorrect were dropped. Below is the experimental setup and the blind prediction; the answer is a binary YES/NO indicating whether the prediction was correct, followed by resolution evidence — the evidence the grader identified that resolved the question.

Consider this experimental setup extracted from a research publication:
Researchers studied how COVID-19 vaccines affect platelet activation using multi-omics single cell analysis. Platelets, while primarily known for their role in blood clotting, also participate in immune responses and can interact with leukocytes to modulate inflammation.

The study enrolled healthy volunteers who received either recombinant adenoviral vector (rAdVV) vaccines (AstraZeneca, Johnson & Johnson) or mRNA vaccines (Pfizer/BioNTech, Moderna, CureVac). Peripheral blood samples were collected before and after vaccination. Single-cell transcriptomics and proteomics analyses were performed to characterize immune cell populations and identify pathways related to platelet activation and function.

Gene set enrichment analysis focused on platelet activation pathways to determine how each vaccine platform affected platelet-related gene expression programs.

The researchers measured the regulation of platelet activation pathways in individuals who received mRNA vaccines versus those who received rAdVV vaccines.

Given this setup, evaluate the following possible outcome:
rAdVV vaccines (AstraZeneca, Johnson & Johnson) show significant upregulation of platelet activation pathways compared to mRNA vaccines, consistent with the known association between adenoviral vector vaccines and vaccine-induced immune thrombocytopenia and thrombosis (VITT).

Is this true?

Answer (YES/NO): YES